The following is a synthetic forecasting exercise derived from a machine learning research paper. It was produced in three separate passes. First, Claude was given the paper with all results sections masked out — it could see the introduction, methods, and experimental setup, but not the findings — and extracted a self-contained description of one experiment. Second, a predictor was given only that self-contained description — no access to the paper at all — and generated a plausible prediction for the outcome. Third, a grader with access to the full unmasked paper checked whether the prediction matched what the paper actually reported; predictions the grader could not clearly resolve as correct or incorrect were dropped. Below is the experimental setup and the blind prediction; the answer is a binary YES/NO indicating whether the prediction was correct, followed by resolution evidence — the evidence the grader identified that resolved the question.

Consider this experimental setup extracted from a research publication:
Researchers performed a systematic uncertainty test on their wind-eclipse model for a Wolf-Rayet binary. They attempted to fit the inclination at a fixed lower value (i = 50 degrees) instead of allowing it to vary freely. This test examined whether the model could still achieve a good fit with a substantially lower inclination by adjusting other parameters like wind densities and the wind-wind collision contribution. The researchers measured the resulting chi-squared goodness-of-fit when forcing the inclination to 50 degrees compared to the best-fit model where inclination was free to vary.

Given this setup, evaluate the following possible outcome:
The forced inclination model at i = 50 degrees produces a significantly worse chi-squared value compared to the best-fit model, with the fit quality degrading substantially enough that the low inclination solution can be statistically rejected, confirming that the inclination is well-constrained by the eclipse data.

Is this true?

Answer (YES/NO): NO